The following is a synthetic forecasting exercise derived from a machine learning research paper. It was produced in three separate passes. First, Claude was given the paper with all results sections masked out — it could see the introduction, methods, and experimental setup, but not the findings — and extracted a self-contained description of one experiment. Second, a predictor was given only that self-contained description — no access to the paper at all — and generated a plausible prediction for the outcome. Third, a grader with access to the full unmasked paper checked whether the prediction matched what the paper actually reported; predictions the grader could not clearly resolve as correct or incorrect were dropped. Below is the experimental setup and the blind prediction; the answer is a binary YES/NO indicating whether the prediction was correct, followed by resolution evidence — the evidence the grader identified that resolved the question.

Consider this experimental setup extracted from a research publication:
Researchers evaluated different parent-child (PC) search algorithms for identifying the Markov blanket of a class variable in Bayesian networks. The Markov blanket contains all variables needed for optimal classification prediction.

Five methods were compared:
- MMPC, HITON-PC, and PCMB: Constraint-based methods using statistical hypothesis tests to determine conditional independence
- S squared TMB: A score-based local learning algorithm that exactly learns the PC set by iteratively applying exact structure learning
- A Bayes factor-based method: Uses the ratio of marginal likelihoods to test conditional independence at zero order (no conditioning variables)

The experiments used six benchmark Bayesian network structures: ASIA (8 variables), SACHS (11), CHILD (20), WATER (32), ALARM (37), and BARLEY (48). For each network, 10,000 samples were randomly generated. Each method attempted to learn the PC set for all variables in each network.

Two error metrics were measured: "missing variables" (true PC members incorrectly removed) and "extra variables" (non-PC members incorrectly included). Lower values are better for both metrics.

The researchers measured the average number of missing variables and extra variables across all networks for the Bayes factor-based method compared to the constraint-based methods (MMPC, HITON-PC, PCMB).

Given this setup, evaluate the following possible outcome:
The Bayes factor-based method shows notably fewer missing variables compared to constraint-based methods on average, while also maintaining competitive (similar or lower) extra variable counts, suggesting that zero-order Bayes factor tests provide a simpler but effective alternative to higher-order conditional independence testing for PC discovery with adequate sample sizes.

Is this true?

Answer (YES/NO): NO